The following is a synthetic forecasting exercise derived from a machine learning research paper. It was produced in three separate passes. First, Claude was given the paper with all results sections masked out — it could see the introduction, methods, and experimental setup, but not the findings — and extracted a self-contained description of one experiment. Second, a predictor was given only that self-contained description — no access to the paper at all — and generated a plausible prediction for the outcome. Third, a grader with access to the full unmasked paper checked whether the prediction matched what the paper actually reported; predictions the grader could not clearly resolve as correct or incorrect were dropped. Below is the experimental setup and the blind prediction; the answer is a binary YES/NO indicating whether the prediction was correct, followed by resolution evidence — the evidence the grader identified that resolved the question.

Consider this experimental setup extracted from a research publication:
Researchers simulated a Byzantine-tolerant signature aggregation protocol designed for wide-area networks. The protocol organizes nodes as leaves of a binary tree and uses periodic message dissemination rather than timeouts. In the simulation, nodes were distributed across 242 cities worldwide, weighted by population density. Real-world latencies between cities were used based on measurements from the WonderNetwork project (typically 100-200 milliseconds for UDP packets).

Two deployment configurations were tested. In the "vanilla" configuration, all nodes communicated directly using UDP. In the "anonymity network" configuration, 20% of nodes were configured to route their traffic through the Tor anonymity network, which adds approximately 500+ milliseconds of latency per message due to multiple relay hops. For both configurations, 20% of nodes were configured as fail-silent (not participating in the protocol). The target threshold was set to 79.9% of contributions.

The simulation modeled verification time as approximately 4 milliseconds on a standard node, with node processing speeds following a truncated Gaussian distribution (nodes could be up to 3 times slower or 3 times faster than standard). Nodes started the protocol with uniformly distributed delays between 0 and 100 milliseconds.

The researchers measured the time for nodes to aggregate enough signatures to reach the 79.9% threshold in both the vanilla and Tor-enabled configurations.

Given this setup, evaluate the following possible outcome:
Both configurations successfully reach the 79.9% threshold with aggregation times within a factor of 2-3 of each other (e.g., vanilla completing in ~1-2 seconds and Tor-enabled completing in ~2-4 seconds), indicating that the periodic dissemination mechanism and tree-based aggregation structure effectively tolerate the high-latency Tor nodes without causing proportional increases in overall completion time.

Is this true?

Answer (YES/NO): NO